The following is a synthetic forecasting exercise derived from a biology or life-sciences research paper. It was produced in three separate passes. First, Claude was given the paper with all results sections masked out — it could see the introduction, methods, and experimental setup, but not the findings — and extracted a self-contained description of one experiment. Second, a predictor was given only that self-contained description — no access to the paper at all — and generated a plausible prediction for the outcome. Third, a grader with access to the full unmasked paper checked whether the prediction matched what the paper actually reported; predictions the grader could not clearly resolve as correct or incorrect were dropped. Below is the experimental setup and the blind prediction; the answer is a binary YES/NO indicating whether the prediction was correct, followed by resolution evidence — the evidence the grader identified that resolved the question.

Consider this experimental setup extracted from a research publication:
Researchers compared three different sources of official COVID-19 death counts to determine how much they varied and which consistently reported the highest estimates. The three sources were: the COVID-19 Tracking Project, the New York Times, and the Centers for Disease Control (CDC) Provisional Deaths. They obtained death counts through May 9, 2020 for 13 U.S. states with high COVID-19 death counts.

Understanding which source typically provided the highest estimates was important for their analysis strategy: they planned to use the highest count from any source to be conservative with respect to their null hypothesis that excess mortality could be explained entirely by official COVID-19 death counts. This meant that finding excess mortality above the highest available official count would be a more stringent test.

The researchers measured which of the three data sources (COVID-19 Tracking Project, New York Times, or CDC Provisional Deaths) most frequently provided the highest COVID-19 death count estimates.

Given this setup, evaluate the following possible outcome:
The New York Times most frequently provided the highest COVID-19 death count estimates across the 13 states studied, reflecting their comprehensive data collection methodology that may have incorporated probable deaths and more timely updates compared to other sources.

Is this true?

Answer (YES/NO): NO